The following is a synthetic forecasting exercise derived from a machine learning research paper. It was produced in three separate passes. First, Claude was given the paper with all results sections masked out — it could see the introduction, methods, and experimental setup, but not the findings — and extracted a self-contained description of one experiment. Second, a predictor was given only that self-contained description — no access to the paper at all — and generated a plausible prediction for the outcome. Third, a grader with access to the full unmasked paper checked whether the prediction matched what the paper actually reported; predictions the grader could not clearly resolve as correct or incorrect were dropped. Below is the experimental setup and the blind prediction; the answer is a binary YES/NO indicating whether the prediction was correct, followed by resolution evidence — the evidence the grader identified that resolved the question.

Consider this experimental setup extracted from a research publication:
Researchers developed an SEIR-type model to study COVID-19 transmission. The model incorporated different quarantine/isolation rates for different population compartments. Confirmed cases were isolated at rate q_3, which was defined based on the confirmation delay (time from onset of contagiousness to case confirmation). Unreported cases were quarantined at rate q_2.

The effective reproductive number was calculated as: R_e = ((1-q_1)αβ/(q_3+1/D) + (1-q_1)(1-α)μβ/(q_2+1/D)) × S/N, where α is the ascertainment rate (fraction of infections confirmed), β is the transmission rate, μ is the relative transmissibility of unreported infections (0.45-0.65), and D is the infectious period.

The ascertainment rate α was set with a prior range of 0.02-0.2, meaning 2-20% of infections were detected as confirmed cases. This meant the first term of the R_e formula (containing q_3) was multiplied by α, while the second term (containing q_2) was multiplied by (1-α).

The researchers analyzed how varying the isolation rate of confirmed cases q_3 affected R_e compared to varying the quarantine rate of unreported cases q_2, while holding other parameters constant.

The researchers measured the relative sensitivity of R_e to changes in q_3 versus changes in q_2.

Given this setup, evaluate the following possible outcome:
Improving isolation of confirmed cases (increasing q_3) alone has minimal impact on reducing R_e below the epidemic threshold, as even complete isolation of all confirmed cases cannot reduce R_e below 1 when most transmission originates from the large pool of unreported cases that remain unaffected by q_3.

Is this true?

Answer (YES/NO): NO